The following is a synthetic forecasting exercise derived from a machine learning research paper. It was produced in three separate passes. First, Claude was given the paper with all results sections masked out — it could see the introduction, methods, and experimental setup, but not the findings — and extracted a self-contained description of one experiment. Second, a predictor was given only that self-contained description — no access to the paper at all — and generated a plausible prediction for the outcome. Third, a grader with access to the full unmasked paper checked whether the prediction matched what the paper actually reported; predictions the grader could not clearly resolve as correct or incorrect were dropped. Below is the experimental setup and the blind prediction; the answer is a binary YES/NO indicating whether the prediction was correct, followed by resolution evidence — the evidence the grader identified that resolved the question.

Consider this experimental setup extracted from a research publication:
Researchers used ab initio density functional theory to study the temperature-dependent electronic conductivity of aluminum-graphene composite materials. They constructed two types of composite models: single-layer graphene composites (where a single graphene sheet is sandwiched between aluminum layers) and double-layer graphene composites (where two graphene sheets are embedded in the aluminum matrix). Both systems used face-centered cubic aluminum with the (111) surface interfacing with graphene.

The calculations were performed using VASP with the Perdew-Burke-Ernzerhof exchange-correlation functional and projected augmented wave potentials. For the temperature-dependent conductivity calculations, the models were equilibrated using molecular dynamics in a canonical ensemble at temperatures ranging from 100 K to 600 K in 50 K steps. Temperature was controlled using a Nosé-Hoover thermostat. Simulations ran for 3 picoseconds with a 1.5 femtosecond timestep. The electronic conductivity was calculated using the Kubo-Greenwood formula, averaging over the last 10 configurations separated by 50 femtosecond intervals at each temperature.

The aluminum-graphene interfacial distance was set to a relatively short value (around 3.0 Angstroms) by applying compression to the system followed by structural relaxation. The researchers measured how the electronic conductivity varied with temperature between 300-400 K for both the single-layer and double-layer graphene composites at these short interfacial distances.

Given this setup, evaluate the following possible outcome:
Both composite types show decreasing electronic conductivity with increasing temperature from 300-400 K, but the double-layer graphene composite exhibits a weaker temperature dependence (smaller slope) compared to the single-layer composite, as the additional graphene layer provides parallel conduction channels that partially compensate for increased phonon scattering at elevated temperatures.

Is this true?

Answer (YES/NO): NO